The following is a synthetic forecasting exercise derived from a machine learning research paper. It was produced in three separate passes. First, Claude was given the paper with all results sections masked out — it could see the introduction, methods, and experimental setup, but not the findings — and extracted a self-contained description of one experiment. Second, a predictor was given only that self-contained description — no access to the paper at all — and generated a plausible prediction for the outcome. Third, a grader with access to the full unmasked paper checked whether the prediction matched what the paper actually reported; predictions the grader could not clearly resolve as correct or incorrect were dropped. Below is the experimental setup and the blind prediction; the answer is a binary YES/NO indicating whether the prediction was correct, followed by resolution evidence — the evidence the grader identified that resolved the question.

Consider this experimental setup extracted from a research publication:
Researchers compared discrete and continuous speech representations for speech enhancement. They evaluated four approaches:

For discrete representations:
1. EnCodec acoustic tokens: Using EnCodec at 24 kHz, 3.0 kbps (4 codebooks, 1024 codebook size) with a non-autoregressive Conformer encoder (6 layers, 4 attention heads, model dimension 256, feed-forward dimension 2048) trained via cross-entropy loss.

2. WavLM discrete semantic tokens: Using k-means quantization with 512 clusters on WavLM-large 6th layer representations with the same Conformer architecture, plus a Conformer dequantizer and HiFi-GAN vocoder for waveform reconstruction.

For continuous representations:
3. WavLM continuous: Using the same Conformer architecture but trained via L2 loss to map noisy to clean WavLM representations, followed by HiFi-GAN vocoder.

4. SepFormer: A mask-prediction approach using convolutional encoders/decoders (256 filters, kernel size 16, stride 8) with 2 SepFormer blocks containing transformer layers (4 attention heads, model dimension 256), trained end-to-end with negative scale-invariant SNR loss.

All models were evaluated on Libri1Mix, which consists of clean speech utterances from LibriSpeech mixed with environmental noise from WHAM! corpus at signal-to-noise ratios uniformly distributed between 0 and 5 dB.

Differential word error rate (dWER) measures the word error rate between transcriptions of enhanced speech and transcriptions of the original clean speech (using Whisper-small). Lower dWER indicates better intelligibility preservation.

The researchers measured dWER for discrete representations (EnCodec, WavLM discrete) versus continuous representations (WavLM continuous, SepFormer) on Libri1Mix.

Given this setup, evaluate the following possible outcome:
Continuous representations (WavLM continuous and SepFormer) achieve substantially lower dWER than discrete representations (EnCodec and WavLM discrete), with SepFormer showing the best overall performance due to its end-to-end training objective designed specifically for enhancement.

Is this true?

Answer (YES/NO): YES